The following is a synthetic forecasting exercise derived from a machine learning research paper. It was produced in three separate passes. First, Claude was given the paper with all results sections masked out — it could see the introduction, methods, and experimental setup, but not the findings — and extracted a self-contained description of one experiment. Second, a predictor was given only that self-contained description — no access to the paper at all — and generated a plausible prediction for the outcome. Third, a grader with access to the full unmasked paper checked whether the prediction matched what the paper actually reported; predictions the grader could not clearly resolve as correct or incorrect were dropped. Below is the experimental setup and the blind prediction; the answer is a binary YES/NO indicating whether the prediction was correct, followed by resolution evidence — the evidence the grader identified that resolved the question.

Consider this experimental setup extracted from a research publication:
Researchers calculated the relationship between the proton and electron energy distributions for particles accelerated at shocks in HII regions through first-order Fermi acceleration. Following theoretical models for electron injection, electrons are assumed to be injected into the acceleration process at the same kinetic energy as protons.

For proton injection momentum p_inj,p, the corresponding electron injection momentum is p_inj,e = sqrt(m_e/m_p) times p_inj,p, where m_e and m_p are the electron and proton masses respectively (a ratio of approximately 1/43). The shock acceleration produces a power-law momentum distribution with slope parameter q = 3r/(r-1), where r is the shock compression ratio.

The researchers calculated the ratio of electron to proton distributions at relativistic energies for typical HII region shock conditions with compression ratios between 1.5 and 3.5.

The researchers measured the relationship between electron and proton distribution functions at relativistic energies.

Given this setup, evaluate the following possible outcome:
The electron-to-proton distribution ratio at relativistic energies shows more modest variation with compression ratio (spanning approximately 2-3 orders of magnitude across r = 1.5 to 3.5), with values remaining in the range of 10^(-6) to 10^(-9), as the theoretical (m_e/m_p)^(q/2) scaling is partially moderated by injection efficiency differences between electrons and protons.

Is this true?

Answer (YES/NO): NO